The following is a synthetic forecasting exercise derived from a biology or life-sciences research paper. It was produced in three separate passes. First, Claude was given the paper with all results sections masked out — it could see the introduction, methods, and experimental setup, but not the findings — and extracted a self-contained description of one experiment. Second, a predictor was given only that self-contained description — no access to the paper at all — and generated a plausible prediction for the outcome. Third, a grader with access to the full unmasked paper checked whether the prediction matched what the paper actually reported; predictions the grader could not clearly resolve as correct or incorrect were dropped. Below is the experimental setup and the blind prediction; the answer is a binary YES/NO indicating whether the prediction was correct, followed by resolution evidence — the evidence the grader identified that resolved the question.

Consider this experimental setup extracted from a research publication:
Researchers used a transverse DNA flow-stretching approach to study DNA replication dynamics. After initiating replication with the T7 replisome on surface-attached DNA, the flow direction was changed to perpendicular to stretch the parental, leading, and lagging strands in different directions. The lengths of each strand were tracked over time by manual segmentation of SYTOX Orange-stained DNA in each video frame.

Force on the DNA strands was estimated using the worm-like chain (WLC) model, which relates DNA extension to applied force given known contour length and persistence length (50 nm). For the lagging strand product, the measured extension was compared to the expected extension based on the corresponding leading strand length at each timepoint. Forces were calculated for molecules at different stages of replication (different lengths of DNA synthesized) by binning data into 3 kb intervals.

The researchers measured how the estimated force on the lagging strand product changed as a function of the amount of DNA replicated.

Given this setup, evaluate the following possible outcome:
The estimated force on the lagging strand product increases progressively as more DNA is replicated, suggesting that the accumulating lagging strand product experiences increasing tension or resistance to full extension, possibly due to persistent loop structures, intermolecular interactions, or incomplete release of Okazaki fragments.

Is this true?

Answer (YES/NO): YES